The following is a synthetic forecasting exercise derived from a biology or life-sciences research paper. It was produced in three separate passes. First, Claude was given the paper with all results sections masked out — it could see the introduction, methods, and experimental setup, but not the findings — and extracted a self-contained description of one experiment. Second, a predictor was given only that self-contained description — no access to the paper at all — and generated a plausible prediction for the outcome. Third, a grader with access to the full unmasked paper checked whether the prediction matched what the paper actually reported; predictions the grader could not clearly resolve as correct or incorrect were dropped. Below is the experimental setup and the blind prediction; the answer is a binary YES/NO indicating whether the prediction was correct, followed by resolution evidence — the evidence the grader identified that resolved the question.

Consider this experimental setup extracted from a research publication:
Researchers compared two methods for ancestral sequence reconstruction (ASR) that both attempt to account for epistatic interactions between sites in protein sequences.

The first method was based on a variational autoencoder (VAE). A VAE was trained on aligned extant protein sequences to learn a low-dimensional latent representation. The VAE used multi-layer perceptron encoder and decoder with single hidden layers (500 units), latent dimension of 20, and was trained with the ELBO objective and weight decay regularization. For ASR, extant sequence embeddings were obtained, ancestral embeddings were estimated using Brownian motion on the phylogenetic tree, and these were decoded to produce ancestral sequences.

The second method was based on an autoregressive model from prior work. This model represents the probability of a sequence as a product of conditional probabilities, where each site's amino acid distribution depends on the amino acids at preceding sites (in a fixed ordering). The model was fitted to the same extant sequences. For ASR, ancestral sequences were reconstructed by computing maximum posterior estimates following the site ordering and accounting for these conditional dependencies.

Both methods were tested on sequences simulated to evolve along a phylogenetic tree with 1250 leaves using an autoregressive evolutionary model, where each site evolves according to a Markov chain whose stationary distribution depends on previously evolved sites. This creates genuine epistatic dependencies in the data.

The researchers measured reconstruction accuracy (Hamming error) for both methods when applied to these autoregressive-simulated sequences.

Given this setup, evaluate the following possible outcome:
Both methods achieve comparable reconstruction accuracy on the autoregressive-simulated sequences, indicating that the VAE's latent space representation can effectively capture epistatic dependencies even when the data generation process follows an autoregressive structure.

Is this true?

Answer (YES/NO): NO